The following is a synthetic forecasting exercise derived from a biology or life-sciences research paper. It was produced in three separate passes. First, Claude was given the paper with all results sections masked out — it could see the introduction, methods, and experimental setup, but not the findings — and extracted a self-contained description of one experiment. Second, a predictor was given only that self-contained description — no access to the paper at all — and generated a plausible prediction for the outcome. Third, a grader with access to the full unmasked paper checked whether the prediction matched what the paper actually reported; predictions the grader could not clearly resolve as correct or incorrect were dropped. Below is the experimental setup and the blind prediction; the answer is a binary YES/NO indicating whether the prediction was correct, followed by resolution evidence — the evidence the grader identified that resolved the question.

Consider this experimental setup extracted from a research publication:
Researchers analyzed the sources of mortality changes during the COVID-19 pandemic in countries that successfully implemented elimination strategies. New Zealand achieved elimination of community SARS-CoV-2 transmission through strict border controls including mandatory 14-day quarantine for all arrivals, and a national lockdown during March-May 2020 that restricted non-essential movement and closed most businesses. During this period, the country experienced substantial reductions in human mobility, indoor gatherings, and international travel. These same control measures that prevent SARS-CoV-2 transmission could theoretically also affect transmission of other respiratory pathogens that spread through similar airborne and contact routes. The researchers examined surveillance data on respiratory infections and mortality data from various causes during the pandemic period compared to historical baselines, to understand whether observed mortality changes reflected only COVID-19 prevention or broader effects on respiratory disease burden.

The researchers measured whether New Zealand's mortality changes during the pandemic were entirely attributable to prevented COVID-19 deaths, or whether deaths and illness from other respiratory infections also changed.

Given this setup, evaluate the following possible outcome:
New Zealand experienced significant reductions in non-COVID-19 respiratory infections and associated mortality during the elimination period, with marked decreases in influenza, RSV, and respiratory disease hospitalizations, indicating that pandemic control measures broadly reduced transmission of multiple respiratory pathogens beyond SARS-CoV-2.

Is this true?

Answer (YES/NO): YES